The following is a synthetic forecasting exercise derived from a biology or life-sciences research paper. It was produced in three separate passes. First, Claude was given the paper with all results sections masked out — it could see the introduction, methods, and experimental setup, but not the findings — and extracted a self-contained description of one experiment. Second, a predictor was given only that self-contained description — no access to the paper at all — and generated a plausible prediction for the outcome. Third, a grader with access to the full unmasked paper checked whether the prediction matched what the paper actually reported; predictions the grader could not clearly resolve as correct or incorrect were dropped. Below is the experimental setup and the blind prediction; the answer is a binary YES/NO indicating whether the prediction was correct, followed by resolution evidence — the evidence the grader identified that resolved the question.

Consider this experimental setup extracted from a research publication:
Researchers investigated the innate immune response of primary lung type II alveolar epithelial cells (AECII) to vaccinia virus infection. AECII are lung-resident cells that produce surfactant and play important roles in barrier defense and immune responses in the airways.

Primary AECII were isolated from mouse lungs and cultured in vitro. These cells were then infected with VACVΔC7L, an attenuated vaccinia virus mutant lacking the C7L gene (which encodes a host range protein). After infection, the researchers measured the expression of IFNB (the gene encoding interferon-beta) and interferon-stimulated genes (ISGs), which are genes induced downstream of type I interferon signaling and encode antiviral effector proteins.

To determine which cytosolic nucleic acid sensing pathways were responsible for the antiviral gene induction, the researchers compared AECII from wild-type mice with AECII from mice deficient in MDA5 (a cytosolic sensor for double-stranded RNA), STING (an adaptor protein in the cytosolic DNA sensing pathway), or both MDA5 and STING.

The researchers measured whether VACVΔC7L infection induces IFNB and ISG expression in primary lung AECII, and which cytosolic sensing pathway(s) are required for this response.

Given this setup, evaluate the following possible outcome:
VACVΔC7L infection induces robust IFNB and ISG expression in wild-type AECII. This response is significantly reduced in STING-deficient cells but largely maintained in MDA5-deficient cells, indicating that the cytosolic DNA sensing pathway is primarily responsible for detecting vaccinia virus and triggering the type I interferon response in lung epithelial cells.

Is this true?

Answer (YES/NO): NO